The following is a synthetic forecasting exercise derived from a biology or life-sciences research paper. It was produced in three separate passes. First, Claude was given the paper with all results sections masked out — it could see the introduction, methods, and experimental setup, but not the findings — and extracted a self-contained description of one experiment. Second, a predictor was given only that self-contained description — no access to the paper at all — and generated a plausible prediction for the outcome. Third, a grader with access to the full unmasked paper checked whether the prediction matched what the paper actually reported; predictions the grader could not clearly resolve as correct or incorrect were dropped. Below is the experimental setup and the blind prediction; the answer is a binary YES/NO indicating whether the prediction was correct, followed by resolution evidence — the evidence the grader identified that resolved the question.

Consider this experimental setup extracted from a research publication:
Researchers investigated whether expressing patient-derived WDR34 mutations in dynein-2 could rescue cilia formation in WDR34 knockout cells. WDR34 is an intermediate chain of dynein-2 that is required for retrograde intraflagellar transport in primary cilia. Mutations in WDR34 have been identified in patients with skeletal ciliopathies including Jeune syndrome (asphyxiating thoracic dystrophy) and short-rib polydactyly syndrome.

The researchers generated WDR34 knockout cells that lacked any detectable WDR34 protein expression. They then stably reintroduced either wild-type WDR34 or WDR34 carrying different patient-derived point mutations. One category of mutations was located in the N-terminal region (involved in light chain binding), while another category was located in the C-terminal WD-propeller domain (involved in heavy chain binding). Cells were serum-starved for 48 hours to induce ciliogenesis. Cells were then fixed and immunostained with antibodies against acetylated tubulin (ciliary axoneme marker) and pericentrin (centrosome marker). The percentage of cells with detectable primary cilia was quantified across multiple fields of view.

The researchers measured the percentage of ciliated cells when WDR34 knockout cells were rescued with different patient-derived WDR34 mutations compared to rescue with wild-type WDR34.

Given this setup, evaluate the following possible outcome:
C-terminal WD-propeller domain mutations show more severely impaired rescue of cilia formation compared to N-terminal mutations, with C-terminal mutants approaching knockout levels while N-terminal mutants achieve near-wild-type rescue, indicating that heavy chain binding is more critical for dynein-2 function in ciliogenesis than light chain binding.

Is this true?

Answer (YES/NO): NO